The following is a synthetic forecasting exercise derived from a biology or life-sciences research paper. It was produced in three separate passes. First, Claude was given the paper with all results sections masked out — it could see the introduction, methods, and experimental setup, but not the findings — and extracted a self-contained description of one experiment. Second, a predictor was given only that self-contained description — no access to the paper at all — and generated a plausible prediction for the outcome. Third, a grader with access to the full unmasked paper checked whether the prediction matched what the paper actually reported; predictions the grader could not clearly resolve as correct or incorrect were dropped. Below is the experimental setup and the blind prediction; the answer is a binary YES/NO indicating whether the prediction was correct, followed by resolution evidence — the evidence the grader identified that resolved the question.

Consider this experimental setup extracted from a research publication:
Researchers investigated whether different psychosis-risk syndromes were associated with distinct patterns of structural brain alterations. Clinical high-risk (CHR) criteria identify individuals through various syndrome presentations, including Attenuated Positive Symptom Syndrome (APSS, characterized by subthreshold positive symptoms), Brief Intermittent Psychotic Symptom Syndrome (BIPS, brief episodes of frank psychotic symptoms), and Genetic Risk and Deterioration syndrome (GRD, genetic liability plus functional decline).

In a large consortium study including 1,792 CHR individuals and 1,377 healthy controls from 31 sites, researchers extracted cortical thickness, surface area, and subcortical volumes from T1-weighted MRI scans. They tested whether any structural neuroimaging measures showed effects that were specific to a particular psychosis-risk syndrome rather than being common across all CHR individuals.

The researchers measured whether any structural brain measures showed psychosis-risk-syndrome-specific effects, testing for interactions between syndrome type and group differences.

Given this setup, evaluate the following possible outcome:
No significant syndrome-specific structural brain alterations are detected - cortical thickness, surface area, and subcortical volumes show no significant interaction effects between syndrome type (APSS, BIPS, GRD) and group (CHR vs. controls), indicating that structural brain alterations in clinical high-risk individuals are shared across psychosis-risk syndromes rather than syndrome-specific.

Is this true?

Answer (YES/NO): YES